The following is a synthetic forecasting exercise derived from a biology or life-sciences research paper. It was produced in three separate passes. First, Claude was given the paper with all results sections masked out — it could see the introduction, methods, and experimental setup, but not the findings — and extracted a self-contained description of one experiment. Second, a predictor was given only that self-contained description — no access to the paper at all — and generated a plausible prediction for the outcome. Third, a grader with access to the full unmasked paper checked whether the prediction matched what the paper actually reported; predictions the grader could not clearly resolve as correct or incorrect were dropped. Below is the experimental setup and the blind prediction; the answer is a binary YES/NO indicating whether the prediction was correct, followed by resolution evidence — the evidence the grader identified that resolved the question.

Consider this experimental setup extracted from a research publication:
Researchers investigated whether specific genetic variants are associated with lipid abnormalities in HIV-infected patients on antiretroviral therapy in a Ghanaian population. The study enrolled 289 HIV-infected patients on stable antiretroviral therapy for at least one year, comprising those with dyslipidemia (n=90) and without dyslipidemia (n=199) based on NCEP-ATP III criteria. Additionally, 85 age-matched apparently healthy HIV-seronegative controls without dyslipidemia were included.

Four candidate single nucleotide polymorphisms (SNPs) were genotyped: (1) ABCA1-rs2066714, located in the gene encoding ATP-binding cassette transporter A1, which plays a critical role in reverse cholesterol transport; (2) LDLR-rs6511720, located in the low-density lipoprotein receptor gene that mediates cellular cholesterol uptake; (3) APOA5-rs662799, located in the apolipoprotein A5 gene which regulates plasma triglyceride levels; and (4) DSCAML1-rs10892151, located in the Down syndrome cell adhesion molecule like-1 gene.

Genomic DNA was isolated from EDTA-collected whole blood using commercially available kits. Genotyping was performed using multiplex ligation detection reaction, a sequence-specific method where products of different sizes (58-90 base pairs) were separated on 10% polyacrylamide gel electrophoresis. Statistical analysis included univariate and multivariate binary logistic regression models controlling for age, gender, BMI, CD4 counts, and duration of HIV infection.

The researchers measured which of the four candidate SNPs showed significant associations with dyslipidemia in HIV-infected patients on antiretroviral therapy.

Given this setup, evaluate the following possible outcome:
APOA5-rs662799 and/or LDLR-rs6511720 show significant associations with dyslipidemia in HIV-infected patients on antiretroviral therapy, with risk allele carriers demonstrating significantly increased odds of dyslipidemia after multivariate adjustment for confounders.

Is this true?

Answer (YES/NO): YES